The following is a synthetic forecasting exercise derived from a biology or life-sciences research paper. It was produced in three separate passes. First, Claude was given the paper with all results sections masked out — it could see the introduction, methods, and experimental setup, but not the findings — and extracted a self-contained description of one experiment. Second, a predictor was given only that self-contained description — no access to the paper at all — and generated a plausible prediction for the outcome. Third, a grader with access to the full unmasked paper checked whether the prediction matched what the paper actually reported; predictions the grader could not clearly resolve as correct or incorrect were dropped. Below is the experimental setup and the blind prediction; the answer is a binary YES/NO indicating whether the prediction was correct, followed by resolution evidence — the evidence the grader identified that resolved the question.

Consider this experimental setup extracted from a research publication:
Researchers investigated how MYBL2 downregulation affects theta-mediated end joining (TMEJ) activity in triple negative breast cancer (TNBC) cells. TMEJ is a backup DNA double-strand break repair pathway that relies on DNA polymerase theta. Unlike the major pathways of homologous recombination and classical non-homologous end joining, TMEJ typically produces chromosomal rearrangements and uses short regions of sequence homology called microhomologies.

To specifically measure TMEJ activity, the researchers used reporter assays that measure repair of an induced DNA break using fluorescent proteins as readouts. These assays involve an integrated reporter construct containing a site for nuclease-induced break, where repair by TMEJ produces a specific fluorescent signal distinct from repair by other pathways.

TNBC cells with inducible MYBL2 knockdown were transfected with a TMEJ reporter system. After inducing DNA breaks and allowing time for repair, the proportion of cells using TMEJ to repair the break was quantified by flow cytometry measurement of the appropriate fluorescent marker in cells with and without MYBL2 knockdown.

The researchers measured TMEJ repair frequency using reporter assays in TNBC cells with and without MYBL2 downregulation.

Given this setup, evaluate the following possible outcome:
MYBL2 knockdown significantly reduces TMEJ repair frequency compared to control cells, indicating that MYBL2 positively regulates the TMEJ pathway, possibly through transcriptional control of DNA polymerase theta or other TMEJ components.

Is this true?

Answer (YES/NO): YES